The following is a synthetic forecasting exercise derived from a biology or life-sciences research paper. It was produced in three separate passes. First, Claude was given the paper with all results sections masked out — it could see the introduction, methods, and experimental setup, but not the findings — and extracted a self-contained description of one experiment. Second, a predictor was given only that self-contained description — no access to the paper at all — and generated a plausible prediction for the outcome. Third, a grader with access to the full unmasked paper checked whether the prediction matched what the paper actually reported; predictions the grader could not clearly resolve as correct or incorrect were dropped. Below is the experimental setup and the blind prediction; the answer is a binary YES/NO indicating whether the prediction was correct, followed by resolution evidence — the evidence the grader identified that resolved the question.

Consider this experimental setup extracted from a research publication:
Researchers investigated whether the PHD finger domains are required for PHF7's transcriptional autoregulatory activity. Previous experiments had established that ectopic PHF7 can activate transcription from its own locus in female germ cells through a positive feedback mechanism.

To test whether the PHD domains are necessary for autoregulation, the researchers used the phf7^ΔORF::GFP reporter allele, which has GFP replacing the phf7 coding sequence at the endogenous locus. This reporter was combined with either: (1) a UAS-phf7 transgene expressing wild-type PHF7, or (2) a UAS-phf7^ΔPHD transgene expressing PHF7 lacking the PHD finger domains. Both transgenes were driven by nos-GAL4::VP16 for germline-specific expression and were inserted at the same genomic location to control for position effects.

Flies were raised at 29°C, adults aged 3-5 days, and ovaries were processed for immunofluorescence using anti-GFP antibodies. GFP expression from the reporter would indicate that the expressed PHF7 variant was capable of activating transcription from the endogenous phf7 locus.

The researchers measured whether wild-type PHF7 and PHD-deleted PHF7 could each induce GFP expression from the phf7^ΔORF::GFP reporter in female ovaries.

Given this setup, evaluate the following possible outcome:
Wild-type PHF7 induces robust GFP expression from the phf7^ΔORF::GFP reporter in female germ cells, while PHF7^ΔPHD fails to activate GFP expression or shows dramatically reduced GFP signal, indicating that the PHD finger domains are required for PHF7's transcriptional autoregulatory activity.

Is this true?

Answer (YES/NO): YES